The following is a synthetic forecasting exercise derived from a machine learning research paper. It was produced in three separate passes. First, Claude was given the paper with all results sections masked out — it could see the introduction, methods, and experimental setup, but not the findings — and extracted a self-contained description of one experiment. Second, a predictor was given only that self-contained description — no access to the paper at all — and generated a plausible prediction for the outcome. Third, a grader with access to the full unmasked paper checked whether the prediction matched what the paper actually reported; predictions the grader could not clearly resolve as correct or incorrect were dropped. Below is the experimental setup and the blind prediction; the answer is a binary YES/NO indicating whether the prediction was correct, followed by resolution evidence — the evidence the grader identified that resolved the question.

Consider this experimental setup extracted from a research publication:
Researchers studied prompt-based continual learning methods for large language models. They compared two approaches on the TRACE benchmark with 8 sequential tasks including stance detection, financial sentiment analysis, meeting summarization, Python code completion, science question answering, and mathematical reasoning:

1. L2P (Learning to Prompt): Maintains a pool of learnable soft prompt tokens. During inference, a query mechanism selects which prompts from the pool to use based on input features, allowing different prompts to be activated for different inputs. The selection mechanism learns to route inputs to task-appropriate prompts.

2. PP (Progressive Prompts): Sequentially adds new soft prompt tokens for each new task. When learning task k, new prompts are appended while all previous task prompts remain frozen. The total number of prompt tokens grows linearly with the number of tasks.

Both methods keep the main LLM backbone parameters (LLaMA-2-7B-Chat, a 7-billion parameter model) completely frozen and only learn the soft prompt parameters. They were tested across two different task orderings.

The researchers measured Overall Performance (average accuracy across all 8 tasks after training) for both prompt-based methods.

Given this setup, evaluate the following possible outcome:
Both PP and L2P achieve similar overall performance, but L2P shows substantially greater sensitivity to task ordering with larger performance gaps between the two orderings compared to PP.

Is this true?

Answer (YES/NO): NO